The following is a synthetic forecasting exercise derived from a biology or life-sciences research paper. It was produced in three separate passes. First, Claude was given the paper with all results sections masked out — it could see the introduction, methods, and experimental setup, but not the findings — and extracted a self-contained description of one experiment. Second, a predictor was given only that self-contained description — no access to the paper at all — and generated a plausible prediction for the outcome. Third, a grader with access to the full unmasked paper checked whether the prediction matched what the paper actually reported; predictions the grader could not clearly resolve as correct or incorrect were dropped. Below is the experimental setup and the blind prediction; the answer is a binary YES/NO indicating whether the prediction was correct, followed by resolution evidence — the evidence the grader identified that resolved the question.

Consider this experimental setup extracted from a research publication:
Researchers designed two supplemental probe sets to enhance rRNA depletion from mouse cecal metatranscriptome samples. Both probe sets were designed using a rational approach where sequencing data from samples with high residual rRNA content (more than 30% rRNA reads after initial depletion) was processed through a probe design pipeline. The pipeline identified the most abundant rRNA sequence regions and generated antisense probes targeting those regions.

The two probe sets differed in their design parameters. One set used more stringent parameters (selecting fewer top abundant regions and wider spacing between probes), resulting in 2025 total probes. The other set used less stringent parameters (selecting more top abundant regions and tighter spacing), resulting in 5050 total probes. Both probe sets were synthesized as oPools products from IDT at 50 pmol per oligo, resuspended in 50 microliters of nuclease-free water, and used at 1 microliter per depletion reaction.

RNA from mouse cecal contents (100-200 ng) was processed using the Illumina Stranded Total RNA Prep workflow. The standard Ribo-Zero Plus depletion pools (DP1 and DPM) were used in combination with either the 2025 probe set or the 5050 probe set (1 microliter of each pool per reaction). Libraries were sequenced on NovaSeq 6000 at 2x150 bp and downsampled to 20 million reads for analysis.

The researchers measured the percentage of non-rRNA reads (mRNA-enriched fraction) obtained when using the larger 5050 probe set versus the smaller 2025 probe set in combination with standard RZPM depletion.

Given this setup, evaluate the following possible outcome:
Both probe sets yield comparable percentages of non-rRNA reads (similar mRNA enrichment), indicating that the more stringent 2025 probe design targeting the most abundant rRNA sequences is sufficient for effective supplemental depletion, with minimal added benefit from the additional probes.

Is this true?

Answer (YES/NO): NO